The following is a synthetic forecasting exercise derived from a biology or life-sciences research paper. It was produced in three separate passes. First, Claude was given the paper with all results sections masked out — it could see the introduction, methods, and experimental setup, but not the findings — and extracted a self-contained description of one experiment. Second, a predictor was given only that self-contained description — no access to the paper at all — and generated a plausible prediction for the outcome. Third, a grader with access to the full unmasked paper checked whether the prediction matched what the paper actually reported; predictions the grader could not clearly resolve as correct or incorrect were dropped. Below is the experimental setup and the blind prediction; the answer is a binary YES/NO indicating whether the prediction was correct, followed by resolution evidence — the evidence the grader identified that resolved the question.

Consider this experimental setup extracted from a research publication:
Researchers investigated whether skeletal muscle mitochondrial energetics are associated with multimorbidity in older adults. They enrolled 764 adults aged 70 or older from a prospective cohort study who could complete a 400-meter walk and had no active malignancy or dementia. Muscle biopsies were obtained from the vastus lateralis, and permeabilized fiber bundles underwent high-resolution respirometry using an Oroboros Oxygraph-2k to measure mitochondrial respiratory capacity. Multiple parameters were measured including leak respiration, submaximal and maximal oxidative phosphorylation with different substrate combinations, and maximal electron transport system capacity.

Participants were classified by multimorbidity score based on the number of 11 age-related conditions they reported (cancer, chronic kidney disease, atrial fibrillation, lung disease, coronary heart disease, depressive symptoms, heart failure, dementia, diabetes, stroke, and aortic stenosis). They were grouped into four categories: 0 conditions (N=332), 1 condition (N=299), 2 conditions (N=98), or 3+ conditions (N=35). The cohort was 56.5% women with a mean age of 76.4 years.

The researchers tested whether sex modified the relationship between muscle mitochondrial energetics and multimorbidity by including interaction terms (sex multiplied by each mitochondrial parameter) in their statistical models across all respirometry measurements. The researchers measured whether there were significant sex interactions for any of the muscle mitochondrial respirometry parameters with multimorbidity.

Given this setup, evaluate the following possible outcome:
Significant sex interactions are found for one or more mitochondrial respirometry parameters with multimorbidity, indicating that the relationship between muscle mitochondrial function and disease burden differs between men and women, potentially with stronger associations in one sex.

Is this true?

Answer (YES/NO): NO